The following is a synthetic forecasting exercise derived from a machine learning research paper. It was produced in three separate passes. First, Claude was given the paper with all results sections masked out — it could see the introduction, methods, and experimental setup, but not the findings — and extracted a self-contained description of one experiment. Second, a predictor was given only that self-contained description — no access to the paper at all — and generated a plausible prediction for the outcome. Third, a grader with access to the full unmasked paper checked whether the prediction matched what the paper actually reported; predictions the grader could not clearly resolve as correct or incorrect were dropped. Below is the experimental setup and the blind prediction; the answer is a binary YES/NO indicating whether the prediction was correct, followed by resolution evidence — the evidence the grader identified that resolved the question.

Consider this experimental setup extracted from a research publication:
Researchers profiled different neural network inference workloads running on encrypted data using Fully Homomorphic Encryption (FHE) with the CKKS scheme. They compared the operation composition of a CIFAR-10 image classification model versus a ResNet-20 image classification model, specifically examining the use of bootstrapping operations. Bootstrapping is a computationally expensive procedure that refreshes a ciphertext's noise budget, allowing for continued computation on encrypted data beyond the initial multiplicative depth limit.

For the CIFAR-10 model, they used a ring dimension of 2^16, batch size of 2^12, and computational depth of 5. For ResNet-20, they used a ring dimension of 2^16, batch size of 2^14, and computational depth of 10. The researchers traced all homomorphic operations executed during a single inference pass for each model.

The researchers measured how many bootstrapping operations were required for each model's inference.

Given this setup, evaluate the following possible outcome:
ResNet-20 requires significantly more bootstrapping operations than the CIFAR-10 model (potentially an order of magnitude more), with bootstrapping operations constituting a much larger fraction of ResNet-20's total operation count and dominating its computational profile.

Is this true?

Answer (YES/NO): NO